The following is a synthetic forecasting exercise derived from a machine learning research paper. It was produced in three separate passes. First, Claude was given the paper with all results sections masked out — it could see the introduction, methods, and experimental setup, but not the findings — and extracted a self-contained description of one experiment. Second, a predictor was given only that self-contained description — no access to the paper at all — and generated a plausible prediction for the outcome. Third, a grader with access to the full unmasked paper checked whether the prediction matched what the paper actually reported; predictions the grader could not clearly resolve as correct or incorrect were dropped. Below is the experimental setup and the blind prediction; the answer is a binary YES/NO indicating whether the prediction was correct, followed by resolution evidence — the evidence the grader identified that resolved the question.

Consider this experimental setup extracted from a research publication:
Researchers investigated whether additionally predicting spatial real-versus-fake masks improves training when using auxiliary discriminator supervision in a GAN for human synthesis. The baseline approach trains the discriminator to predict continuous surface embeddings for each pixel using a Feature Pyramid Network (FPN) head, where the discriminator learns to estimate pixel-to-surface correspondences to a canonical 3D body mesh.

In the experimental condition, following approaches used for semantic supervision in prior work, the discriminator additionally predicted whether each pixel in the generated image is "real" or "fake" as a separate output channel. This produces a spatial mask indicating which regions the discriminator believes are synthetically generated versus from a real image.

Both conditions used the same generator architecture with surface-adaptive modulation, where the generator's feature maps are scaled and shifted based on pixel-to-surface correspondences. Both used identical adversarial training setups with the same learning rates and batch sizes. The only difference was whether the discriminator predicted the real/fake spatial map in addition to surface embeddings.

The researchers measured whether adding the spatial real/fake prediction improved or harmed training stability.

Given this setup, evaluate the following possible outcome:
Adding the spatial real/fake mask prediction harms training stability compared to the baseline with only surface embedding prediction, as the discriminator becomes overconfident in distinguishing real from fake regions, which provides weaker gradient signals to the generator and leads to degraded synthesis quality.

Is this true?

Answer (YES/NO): YES